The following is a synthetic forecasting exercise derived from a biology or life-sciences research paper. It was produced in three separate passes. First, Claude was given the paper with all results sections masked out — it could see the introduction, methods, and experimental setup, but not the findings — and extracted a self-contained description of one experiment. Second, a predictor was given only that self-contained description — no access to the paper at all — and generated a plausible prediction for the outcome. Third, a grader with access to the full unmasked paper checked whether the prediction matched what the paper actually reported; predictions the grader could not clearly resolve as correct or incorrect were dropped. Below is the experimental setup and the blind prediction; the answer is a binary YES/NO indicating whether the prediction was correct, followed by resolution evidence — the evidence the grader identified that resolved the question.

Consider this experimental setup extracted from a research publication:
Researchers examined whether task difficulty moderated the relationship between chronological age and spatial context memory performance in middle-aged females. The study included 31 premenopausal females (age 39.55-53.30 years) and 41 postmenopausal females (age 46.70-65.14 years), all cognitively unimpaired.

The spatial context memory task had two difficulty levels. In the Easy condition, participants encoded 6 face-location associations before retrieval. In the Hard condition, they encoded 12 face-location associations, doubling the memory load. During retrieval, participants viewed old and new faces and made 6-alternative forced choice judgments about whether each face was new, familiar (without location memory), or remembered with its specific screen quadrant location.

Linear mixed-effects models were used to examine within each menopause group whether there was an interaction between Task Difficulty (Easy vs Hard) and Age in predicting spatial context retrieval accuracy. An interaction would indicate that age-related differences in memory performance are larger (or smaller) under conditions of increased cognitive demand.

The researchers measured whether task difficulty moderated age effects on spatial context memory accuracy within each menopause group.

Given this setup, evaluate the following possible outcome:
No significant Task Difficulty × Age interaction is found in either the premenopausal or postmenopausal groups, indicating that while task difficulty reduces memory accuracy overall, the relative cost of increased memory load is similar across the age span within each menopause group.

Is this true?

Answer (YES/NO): YES